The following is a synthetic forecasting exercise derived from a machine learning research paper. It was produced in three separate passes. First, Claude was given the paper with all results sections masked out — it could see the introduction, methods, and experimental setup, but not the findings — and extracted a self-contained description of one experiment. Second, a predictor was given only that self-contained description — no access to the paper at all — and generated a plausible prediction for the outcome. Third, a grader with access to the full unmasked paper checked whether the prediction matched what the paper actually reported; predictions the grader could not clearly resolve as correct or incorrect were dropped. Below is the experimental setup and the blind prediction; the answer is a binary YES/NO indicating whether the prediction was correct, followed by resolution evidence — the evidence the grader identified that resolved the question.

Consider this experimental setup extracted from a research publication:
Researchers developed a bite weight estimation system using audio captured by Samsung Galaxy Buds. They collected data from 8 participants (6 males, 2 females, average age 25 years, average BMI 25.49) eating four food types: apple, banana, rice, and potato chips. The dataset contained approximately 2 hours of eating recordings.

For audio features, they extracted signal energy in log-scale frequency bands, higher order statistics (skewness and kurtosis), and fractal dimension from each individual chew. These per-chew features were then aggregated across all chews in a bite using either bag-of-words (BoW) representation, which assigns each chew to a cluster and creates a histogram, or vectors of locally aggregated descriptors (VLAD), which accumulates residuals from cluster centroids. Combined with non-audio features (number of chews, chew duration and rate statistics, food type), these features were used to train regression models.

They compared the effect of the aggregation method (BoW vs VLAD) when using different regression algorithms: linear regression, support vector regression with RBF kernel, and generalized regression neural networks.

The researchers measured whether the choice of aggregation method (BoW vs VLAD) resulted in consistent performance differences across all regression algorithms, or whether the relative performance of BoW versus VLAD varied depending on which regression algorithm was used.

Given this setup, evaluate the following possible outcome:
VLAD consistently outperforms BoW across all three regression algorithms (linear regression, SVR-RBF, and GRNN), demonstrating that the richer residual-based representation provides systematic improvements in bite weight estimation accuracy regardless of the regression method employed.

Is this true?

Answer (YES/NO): NO